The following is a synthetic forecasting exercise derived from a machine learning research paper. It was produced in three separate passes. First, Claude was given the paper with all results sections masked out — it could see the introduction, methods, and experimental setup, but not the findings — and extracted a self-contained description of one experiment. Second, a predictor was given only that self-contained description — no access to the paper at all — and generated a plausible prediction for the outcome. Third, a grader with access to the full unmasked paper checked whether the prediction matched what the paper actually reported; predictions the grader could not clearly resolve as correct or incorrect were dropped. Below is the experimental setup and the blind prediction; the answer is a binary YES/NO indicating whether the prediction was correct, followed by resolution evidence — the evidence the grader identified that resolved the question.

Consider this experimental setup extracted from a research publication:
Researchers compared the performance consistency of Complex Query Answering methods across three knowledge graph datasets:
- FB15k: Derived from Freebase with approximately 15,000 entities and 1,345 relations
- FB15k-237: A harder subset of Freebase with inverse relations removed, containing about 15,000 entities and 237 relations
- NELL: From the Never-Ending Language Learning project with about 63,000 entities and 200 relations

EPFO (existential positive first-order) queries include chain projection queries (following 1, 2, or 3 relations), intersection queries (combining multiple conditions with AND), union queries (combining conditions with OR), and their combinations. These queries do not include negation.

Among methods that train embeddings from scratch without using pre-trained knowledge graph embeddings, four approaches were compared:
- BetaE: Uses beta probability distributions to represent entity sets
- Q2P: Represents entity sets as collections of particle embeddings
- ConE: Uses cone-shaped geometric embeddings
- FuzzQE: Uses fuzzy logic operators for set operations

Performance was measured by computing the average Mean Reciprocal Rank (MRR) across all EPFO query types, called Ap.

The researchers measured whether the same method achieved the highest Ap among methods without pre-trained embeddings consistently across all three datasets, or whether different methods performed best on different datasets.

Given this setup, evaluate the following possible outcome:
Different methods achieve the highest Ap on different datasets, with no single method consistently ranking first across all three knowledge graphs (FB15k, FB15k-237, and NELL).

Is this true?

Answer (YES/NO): YES